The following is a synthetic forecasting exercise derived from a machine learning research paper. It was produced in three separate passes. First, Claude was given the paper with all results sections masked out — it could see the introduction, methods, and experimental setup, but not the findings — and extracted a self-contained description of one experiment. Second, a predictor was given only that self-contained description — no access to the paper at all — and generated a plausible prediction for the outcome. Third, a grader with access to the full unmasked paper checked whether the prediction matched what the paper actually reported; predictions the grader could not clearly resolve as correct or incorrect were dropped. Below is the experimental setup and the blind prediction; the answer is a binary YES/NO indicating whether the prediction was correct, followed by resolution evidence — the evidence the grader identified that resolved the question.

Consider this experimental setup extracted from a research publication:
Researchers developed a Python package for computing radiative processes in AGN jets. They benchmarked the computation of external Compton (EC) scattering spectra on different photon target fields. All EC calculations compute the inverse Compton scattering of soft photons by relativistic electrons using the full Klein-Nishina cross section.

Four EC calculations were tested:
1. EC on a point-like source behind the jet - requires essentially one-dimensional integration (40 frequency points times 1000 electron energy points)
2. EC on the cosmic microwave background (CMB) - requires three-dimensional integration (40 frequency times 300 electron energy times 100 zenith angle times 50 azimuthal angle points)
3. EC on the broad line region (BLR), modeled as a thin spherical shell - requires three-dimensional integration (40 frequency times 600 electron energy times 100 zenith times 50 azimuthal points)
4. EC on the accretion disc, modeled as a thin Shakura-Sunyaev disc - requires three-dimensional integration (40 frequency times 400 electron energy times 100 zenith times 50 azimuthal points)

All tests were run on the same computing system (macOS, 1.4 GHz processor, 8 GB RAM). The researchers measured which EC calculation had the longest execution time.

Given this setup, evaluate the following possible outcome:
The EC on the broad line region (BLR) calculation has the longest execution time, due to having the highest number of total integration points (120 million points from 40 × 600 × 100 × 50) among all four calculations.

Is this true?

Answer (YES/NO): YES